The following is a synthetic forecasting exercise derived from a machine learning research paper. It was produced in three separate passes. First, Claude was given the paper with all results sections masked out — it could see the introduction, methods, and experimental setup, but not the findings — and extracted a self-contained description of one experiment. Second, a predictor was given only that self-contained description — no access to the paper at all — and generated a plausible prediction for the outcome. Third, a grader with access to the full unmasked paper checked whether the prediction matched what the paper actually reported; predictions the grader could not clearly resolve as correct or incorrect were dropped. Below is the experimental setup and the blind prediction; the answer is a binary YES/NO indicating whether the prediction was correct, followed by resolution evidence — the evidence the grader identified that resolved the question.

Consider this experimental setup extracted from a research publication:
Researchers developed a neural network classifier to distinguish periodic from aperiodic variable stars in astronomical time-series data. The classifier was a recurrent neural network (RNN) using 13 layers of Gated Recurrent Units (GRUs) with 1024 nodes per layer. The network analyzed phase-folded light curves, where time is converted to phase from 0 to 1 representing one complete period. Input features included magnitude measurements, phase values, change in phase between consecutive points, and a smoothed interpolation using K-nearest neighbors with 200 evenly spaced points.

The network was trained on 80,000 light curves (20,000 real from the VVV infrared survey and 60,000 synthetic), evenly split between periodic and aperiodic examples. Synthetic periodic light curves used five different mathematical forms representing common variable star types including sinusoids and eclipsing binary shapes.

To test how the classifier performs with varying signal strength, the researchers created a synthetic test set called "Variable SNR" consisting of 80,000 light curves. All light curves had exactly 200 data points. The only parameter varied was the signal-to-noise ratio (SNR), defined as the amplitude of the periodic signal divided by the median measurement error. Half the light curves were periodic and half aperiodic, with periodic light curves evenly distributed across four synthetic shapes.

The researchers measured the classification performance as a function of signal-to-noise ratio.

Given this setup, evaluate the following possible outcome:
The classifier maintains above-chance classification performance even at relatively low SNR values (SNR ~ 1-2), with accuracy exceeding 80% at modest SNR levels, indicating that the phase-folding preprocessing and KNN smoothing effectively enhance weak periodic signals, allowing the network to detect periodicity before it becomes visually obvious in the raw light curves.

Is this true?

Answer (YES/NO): NO